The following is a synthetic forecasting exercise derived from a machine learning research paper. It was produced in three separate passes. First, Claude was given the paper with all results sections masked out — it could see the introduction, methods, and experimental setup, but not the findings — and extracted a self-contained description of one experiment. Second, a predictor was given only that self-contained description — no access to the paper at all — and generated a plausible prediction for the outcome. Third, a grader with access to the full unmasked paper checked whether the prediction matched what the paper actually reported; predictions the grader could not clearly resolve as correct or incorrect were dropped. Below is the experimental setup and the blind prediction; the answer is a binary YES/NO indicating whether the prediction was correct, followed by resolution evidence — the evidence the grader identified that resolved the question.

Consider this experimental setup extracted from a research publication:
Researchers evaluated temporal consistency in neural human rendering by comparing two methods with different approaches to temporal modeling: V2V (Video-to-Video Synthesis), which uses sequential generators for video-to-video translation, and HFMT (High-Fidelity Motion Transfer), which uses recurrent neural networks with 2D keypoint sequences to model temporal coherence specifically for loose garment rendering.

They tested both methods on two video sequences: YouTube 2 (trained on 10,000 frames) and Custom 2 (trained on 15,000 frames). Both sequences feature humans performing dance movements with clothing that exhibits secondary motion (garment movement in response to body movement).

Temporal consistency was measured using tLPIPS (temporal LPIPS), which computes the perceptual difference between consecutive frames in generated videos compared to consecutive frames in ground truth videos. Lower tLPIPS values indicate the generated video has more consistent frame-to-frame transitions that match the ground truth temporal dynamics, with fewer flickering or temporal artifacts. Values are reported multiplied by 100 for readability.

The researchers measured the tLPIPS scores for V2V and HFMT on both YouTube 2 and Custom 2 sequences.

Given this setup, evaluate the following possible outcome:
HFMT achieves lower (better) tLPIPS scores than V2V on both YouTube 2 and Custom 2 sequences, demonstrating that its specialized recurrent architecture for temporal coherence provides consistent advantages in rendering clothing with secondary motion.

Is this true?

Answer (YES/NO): NO